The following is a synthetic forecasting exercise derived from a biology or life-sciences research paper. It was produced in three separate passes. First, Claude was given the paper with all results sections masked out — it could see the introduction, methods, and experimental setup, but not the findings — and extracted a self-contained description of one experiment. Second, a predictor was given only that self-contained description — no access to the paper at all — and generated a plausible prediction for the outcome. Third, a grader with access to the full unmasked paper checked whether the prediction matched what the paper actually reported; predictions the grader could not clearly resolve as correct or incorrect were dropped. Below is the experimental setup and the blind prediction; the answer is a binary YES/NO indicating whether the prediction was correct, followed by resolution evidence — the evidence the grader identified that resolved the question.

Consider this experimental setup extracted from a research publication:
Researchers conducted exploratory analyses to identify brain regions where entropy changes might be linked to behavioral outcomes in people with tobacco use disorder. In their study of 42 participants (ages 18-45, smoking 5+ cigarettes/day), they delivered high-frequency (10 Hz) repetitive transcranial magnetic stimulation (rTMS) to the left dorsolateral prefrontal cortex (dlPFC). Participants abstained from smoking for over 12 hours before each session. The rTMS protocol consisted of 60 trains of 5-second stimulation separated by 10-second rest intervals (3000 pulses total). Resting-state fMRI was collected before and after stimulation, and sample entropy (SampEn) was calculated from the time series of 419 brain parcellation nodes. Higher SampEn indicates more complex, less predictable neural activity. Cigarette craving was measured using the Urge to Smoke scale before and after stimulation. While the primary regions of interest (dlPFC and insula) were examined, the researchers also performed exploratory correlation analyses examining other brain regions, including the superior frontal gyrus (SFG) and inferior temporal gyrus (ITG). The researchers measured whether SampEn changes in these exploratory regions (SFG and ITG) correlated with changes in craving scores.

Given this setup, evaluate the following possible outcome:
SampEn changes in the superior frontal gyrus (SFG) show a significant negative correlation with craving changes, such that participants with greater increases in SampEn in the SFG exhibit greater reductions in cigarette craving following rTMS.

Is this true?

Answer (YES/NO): NO